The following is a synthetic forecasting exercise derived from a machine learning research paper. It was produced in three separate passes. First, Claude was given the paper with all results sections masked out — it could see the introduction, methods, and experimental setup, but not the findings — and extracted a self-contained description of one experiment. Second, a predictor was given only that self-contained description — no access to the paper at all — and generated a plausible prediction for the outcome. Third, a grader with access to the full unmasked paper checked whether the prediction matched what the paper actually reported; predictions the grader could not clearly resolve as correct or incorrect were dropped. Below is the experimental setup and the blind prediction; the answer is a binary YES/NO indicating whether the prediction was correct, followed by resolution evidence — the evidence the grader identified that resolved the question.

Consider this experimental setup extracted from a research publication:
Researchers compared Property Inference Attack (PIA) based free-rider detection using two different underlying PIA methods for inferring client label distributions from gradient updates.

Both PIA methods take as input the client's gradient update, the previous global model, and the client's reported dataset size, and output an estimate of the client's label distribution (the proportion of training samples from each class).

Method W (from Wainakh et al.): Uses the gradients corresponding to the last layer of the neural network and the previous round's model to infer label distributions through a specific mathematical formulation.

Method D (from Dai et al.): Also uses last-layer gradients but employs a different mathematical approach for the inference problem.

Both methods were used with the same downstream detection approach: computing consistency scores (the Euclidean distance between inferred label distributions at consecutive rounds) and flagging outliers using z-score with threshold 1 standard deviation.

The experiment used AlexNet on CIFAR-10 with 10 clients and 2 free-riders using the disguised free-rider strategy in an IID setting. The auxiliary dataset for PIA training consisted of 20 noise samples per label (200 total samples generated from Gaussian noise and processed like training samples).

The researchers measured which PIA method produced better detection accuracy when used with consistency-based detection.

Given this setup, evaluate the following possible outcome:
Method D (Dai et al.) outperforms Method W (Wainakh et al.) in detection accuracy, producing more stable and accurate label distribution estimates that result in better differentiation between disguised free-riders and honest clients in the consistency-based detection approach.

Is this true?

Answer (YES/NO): NO